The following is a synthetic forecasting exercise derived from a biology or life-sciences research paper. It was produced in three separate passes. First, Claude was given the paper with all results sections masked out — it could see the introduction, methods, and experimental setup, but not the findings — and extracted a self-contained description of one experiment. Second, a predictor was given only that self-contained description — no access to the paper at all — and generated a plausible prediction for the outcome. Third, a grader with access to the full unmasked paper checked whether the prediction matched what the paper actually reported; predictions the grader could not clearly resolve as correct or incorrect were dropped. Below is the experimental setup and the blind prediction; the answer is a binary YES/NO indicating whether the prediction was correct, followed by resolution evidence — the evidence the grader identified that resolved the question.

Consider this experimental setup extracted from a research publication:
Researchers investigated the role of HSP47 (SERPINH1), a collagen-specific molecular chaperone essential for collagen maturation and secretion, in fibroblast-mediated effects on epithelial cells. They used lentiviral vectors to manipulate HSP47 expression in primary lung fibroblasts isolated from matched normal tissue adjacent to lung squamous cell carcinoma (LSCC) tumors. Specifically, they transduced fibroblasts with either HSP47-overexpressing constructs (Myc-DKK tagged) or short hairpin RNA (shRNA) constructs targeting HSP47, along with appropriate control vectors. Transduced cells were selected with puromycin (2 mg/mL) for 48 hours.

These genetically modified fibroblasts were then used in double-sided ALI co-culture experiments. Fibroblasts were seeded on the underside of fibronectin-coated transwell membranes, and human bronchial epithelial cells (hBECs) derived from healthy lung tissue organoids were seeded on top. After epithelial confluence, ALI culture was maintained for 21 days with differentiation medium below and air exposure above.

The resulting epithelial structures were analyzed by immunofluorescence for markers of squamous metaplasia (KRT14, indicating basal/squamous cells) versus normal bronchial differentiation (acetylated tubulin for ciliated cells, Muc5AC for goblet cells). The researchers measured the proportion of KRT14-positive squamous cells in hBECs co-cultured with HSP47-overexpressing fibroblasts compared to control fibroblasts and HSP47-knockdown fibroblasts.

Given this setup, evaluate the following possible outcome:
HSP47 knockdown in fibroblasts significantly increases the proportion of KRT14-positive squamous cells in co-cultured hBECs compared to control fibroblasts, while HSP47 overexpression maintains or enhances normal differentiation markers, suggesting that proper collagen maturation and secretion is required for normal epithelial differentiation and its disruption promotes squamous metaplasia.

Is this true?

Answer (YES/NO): NO